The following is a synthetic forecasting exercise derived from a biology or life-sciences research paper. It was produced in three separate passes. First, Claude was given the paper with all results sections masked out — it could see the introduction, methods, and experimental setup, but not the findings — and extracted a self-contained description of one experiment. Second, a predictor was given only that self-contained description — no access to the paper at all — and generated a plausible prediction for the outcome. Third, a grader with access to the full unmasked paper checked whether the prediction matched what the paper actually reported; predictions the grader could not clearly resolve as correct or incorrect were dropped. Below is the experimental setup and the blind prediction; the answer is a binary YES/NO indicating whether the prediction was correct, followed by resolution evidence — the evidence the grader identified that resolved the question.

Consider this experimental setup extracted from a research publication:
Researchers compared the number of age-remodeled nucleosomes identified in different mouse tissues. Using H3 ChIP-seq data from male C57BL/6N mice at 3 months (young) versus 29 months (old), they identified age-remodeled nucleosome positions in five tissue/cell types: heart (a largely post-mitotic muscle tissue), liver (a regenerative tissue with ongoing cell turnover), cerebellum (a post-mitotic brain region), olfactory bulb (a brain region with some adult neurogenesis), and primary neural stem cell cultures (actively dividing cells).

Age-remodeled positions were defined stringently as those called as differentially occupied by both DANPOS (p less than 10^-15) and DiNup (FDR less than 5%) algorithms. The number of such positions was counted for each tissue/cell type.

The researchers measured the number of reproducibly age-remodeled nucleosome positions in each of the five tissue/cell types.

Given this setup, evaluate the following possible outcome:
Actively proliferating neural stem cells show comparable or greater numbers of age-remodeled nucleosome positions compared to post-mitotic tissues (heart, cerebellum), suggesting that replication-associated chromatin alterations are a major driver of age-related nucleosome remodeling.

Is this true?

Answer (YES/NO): NO